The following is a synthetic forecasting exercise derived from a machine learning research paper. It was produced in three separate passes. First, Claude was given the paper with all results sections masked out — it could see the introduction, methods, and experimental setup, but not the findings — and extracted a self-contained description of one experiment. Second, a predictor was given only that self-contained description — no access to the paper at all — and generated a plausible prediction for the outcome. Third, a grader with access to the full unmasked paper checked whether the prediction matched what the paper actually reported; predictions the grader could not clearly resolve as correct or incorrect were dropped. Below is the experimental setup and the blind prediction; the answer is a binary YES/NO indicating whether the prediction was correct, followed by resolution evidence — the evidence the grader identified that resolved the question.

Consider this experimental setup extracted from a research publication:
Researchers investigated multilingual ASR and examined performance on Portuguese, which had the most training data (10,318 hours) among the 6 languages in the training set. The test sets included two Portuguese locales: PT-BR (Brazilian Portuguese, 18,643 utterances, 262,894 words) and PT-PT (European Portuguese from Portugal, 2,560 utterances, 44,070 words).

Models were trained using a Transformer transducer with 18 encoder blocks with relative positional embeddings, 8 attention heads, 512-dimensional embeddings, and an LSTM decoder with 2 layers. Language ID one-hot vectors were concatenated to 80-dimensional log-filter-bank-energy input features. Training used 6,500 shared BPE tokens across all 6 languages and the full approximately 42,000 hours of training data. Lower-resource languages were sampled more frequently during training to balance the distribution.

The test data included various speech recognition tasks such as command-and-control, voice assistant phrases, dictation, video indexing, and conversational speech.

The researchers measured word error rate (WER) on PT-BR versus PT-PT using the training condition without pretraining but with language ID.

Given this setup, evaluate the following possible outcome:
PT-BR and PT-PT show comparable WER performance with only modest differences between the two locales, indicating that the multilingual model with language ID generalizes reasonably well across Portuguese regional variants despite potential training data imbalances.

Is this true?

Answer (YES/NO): YES